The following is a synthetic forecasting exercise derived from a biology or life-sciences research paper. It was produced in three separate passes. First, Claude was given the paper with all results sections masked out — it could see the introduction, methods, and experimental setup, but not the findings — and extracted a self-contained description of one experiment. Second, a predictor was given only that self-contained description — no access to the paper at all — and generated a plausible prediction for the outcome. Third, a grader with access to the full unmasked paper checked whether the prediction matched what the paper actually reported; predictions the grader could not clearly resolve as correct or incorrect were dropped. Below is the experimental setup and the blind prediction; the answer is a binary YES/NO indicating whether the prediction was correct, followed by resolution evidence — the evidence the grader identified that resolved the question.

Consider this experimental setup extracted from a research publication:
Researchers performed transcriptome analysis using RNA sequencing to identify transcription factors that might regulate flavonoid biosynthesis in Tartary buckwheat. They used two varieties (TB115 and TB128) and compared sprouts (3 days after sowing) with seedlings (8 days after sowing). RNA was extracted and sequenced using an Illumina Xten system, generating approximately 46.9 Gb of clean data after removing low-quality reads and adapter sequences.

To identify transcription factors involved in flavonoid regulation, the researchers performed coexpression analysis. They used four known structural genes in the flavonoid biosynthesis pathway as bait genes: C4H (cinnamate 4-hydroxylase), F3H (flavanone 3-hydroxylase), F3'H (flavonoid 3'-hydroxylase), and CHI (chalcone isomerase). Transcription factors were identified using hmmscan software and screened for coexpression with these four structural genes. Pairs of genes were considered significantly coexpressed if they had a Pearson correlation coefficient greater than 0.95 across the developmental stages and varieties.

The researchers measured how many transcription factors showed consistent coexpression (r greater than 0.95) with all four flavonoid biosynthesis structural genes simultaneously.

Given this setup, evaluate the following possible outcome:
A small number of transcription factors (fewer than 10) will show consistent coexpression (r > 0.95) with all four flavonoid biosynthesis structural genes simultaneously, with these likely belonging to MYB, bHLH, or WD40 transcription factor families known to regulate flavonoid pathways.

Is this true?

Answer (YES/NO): NO